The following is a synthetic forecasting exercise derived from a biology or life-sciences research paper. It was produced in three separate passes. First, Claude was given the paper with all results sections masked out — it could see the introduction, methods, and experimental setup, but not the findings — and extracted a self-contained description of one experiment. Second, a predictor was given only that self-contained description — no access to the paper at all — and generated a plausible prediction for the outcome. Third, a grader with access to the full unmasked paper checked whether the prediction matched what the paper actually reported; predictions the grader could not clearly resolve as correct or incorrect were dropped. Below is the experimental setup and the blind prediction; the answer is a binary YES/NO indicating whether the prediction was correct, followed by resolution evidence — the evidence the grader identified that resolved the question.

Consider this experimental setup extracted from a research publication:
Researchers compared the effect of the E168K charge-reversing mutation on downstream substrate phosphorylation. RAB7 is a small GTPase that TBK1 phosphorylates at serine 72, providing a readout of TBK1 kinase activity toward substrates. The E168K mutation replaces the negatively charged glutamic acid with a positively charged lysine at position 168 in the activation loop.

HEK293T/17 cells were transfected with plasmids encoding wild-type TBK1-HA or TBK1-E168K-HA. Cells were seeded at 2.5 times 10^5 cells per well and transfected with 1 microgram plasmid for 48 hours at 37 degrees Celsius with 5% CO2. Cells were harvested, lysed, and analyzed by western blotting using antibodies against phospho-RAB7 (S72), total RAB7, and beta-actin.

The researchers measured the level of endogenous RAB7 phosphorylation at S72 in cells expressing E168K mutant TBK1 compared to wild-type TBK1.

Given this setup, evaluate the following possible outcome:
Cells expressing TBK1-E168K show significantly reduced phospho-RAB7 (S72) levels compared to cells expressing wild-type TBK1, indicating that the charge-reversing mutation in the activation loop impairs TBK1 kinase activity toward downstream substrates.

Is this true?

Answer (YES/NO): YES